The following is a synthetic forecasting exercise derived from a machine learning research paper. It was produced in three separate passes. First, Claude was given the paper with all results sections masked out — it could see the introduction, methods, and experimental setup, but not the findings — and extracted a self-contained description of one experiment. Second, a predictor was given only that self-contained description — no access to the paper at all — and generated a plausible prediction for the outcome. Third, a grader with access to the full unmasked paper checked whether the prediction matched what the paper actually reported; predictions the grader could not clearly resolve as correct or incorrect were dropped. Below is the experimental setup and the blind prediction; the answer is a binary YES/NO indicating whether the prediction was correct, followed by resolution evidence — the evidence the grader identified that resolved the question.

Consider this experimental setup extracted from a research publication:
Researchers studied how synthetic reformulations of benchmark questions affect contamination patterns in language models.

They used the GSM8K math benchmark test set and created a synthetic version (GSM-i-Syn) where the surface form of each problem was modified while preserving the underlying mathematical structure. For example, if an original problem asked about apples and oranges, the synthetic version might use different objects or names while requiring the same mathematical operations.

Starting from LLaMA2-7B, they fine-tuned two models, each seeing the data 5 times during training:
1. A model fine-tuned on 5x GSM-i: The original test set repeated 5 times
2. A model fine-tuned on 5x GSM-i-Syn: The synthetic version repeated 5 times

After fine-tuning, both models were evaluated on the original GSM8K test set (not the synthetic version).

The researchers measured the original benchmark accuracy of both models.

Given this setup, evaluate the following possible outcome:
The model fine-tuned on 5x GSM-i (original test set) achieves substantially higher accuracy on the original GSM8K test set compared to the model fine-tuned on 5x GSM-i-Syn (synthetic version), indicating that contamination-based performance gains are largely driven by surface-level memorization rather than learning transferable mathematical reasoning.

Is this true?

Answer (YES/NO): YES